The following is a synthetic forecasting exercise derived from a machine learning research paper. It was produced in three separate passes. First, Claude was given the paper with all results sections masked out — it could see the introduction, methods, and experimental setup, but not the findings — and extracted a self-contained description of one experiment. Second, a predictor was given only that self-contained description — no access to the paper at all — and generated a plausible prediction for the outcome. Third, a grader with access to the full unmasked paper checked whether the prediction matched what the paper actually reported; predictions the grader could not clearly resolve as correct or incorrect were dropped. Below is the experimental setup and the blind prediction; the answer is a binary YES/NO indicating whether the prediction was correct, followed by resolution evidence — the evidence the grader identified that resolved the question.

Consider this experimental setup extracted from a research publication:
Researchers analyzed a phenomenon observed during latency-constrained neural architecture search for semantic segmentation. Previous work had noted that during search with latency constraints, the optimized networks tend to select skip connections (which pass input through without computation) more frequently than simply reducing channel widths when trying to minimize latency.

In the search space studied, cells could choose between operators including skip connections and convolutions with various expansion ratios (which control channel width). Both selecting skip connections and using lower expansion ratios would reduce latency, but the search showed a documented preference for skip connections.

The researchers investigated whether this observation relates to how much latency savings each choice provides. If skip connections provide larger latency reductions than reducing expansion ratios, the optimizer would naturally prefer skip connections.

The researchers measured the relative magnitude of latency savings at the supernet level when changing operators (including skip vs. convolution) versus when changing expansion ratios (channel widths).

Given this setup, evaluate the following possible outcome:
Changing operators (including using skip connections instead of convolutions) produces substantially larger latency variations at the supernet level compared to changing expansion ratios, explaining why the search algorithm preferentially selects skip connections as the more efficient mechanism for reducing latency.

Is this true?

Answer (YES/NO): YES